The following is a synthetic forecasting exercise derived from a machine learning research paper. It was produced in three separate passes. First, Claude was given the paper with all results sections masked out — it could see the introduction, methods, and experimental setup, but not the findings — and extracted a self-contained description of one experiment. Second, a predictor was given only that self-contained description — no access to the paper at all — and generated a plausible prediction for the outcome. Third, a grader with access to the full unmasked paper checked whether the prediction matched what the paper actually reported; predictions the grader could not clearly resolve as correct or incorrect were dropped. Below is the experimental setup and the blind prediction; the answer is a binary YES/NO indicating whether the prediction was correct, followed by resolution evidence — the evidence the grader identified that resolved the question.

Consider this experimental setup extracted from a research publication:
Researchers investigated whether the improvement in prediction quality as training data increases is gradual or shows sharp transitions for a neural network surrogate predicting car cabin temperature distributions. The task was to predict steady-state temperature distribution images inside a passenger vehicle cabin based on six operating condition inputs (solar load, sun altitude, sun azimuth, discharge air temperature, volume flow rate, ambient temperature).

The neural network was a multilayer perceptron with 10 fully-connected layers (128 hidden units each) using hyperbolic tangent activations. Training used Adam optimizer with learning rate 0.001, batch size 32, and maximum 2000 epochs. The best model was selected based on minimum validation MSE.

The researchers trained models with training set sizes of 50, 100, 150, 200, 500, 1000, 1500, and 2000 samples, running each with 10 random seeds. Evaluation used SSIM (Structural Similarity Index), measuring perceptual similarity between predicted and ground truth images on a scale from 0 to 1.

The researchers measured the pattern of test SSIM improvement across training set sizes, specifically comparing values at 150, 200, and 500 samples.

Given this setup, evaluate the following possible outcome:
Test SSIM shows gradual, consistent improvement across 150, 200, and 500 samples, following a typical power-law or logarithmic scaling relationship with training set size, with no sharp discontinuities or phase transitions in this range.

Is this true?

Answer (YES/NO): YES